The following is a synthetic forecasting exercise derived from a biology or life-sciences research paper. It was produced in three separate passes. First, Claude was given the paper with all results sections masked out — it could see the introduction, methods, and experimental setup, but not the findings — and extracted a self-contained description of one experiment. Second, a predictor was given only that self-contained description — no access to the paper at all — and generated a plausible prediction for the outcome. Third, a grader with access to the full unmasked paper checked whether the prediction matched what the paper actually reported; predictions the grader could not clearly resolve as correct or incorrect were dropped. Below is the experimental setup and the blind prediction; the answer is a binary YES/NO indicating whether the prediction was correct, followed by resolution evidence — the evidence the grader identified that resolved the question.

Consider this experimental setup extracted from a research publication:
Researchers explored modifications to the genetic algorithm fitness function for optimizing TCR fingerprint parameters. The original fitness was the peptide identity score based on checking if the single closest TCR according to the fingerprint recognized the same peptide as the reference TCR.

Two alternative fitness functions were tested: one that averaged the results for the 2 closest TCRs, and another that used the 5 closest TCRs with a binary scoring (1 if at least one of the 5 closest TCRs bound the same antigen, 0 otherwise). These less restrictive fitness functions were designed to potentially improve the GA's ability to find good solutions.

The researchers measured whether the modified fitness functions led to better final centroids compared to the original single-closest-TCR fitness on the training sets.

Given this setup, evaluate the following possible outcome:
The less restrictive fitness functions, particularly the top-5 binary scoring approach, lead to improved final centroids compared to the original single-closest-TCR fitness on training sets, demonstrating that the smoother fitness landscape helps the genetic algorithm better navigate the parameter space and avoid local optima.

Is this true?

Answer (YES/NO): NO